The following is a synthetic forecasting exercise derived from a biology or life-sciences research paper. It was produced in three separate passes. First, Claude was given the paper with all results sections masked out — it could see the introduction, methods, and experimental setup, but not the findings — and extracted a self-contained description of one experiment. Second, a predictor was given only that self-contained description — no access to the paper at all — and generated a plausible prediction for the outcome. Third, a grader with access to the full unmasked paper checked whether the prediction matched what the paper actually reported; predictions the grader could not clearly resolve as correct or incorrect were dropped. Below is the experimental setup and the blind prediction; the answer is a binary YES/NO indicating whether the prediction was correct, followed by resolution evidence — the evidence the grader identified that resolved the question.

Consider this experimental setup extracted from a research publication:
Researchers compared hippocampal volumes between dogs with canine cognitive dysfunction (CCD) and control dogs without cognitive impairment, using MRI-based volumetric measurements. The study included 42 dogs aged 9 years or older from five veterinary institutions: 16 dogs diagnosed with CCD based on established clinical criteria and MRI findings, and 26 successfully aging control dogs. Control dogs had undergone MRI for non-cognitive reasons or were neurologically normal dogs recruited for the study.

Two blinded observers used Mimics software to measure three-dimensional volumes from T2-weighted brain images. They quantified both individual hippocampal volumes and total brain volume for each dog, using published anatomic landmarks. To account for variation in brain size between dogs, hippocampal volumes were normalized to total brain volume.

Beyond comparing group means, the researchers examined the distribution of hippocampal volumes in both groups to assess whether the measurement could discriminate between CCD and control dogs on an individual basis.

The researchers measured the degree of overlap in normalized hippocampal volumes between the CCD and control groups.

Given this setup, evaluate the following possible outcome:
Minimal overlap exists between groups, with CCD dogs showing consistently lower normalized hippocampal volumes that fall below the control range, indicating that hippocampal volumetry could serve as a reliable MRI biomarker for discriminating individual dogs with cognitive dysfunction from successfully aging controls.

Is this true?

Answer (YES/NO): NO